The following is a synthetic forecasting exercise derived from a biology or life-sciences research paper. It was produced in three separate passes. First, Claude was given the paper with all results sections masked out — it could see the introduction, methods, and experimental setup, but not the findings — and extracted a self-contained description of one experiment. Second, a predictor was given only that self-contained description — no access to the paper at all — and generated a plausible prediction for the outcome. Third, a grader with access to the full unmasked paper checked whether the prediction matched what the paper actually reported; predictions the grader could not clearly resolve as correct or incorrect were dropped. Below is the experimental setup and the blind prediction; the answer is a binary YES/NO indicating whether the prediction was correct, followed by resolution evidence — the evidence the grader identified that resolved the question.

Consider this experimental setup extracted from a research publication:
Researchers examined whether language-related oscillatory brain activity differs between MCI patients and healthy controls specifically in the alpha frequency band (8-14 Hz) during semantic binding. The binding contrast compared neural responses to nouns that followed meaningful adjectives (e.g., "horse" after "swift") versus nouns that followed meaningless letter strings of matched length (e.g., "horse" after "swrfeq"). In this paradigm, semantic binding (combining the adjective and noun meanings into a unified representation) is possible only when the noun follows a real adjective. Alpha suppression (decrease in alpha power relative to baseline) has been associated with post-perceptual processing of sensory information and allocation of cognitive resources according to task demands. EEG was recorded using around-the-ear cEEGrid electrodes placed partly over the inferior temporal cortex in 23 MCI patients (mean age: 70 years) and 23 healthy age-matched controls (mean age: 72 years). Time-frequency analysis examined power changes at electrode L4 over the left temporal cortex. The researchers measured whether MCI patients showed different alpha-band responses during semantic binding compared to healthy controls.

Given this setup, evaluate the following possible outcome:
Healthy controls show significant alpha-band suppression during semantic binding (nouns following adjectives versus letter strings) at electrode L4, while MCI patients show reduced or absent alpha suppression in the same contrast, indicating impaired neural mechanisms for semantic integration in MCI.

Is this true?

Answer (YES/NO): NO